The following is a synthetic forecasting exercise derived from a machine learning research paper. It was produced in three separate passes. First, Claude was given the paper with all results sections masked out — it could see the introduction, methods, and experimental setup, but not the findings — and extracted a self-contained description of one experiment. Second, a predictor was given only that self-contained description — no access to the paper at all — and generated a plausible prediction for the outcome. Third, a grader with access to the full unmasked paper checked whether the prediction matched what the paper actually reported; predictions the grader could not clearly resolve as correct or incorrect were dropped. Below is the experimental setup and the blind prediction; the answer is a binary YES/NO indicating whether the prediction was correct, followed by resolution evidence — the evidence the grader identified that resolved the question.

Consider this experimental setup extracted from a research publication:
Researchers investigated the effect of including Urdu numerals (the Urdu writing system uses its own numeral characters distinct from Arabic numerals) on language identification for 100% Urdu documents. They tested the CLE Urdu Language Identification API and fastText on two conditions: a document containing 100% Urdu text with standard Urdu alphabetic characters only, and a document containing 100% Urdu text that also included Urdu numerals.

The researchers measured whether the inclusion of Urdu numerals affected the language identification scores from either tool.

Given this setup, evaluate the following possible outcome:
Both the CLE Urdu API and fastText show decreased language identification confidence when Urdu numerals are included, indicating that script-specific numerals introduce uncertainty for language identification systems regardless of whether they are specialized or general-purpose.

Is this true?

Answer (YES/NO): NO